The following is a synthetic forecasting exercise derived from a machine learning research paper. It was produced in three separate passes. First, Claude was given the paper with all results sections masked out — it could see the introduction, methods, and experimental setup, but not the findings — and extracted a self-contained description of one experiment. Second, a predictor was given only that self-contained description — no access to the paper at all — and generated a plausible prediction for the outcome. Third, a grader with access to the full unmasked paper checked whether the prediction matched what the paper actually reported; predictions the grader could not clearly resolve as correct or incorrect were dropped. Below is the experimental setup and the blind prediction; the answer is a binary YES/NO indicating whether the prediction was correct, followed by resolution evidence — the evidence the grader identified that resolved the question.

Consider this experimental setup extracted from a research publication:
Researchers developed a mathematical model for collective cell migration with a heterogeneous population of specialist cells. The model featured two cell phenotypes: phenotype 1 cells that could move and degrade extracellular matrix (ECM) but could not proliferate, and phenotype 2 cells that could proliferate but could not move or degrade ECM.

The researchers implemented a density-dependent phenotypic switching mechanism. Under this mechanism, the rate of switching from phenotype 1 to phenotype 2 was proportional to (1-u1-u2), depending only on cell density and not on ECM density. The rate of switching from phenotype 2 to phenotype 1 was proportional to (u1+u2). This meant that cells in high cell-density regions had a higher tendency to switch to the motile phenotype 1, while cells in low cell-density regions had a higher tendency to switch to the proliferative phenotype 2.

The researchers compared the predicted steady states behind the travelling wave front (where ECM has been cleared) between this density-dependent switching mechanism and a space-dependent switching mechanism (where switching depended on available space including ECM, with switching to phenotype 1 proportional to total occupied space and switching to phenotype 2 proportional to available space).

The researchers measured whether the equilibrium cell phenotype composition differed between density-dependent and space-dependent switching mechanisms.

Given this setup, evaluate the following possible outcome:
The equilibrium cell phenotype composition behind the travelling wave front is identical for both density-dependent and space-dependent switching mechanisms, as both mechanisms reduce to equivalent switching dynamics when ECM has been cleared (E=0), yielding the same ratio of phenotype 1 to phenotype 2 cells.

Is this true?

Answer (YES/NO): YES